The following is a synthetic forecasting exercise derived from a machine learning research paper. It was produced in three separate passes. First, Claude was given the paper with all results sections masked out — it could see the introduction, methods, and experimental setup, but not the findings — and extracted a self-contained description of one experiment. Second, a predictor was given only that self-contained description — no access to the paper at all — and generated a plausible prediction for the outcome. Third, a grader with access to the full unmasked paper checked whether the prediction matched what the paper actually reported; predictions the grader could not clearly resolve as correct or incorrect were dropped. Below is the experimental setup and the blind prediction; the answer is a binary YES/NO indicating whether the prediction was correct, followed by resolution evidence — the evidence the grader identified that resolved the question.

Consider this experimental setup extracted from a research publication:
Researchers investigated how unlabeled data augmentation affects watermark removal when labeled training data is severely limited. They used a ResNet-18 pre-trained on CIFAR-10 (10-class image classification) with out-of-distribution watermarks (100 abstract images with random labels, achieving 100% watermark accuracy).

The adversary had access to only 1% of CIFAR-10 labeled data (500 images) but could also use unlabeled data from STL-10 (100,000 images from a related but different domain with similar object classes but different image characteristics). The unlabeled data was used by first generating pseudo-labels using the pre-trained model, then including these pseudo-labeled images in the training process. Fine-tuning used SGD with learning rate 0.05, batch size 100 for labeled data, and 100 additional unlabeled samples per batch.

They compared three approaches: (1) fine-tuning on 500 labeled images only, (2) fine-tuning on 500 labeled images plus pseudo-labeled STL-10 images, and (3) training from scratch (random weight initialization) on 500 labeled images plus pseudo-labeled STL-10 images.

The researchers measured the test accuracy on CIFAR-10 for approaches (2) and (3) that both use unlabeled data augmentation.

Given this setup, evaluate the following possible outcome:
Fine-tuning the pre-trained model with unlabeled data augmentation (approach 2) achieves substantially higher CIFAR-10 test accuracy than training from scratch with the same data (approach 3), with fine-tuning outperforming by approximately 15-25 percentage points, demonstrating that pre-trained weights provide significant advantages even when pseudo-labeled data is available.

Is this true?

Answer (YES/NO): NO